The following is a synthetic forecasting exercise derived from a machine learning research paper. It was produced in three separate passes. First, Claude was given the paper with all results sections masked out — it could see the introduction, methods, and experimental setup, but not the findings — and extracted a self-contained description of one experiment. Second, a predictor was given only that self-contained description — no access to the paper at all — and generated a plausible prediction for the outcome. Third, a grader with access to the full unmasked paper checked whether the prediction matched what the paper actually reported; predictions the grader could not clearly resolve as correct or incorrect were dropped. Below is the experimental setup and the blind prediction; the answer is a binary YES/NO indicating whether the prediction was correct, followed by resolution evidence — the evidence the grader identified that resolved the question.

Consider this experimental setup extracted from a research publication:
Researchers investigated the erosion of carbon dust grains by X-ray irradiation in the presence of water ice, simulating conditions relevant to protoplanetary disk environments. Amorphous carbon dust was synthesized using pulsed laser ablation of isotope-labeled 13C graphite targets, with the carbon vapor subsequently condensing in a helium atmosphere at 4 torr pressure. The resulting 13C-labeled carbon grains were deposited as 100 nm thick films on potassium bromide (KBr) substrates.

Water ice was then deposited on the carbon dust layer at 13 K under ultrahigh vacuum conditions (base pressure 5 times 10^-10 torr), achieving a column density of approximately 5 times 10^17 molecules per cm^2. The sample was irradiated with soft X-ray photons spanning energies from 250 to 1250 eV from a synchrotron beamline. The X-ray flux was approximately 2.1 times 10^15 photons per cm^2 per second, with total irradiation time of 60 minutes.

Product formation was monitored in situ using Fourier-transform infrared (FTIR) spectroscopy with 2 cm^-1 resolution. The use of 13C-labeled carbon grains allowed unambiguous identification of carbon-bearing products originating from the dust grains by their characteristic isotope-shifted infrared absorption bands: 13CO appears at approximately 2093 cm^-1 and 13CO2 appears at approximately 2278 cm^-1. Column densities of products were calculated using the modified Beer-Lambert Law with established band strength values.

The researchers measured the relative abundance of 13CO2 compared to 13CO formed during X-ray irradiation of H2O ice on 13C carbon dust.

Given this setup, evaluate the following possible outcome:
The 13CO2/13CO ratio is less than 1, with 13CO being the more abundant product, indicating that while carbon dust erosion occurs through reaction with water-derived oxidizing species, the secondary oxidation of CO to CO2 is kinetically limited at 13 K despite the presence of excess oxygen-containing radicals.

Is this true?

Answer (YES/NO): NO